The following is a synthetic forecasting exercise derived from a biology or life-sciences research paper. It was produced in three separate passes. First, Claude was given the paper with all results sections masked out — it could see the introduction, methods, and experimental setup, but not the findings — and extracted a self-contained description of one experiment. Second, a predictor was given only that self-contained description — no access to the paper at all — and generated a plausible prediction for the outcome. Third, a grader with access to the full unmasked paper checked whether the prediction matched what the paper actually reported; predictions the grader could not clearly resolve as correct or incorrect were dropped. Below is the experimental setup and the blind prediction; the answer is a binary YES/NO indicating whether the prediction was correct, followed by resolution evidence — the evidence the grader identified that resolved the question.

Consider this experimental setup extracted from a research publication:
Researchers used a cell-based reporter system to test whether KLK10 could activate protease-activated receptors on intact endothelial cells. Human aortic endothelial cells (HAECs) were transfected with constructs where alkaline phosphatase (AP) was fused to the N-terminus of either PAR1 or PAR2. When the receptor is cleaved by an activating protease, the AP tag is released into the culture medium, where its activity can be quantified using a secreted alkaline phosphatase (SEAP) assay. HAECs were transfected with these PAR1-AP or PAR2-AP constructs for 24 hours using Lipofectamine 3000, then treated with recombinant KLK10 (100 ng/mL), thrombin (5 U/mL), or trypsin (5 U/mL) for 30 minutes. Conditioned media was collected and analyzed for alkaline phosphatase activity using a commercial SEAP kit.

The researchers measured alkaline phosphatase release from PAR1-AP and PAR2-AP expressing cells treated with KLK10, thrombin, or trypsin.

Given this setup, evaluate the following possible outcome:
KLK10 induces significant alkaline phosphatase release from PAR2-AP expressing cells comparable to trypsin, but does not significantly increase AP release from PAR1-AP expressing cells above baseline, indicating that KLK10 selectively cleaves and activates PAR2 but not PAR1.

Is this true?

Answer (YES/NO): NO